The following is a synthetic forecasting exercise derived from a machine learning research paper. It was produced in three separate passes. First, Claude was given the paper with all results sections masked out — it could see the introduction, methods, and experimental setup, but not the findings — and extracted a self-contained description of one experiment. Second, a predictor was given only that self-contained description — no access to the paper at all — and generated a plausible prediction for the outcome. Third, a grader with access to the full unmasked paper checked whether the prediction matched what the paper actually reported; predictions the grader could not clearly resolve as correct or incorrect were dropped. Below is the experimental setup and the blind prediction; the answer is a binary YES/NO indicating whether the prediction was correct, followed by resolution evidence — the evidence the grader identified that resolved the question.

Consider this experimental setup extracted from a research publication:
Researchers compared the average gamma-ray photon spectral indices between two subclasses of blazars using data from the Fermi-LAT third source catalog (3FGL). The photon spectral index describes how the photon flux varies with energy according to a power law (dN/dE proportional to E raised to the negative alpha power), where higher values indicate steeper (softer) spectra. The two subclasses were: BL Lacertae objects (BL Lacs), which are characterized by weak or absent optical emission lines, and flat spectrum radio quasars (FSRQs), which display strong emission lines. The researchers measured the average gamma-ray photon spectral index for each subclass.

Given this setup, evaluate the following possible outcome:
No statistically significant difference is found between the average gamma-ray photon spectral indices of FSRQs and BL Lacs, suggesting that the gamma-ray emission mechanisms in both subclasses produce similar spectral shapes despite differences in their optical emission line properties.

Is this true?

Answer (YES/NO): NO